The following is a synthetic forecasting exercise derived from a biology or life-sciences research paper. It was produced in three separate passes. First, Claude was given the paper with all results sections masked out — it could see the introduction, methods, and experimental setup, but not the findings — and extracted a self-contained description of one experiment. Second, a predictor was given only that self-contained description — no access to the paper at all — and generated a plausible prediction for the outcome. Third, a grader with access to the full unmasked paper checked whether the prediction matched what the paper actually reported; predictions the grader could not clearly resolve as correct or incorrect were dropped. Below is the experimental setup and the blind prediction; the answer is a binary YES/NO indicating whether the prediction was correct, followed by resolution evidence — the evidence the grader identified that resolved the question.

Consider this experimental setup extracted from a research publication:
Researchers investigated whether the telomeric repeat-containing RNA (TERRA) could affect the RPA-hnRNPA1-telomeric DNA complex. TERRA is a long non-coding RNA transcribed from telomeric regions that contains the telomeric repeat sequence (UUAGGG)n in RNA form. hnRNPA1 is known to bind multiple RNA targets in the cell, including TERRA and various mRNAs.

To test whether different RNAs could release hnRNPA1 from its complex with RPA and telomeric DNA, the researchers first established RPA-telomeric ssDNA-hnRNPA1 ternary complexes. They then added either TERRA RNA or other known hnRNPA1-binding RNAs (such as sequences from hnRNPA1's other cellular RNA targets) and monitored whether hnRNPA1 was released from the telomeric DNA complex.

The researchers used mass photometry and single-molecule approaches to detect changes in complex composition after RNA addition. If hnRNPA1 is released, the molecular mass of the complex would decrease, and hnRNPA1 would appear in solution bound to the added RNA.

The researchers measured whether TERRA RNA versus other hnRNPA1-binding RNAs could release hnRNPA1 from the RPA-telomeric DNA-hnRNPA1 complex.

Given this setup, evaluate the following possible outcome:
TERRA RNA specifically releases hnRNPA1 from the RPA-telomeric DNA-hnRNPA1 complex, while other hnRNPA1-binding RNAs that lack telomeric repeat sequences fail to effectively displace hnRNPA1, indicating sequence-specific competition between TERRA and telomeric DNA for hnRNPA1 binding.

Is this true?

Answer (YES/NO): NO